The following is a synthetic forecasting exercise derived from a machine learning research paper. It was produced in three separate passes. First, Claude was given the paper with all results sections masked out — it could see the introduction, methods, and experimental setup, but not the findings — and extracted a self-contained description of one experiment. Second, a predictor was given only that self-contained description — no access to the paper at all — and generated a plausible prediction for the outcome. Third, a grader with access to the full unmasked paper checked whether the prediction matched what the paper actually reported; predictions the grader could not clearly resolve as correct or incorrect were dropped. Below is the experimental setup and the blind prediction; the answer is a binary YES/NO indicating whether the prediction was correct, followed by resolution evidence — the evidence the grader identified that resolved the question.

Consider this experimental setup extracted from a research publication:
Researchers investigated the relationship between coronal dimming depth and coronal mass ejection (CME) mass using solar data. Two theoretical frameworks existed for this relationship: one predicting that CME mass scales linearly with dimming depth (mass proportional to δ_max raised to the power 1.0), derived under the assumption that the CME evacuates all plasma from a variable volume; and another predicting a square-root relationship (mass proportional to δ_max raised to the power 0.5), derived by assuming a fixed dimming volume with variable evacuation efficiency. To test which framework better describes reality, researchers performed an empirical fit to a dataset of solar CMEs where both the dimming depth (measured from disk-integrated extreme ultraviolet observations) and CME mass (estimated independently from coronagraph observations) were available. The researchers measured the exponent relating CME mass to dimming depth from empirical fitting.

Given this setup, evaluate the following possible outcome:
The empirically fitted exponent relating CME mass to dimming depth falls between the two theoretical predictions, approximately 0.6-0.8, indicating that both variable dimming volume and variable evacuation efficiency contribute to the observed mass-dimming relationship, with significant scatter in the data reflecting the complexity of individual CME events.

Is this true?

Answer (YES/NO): NO